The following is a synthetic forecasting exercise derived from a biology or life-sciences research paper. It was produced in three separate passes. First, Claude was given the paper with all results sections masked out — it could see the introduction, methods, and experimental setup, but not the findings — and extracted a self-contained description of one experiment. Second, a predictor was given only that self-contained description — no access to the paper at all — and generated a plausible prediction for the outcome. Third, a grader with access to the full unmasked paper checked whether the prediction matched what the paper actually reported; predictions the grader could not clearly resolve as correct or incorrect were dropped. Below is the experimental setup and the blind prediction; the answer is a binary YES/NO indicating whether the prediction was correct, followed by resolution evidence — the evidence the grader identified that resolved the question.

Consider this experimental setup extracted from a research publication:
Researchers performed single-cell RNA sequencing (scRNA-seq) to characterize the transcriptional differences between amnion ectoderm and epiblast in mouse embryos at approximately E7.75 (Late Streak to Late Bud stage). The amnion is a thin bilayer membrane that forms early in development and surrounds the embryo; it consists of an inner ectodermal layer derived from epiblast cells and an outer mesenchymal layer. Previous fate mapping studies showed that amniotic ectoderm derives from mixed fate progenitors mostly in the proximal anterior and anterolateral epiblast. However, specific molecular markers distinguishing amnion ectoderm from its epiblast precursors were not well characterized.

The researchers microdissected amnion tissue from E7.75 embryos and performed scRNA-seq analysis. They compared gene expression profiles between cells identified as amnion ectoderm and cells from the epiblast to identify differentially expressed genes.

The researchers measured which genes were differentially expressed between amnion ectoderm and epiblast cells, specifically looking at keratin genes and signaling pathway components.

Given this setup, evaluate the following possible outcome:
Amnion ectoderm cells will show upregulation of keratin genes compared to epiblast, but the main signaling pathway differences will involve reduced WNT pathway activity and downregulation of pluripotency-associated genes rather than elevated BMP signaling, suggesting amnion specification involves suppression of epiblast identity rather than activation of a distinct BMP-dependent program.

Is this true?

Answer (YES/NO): NO